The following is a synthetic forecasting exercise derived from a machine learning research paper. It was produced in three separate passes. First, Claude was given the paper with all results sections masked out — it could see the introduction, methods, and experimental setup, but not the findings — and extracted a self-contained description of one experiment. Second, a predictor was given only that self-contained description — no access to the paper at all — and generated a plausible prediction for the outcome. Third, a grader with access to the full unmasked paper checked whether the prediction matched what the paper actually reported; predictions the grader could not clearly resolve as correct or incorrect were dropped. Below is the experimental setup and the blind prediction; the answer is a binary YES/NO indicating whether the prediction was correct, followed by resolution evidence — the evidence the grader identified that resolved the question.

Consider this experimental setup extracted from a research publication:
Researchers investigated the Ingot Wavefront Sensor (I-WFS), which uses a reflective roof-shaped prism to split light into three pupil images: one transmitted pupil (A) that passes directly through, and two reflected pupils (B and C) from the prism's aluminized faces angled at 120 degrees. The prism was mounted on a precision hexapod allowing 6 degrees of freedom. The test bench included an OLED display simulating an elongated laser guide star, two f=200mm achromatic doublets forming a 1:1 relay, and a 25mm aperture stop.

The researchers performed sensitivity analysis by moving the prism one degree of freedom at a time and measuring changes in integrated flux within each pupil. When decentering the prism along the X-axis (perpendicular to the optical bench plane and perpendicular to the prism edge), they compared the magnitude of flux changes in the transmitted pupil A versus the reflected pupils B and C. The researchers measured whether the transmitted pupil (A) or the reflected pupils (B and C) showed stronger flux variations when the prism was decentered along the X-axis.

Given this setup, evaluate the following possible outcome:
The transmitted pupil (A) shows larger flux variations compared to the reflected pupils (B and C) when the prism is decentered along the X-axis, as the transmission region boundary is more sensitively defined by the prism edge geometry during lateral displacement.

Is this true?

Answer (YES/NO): NO